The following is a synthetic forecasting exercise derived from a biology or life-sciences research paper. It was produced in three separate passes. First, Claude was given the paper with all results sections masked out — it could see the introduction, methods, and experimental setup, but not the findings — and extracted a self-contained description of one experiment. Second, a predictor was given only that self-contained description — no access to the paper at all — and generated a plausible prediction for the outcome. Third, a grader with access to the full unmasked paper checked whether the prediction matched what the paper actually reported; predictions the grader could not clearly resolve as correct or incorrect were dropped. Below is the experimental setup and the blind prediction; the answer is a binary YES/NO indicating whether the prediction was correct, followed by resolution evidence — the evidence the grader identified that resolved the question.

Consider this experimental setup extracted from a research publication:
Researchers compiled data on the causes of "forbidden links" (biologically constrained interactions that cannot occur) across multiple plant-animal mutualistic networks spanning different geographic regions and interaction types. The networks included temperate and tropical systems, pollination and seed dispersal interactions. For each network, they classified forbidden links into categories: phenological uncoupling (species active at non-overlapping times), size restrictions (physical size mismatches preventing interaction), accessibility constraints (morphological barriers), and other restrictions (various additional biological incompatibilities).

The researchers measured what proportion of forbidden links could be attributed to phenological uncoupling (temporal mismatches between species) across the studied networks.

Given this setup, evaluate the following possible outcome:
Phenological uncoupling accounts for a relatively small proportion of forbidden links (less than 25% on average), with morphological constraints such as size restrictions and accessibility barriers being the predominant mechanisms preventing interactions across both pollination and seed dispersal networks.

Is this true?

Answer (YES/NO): NO